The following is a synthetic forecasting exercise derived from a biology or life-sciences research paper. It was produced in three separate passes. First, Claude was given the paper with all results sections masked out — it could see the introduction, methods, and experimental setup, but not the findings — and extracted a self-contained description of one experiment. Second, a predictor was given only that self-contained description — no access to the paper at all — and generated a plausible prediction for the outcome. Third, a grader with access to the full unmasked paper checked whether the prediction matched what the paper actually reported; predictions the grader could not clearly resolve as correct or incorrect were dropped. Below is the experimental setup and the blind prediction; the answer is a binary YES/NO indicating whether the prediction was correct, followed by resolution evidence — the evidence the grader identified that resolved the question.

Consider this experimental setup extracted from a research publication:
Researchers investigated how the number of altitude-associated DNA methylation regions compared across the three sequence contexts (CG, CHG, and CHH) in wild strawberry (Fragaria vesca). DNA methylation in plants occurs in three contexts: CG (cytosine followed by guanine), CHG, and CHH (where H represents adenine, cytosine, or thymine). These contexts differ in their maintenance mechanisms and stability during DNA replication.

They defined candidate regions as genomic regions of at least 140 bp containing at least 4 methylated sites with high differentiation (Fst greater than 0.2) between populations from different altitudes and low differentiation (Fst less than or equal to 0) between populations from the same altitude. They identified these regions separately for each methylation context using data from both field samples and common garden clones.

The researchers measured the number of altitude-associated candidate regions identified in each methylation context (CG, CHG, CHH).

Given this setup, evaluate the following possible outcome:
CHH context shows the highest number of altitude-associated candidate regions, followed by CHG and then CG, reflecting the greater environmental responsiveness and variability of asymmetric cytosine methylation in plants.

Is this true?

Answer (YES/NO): NO